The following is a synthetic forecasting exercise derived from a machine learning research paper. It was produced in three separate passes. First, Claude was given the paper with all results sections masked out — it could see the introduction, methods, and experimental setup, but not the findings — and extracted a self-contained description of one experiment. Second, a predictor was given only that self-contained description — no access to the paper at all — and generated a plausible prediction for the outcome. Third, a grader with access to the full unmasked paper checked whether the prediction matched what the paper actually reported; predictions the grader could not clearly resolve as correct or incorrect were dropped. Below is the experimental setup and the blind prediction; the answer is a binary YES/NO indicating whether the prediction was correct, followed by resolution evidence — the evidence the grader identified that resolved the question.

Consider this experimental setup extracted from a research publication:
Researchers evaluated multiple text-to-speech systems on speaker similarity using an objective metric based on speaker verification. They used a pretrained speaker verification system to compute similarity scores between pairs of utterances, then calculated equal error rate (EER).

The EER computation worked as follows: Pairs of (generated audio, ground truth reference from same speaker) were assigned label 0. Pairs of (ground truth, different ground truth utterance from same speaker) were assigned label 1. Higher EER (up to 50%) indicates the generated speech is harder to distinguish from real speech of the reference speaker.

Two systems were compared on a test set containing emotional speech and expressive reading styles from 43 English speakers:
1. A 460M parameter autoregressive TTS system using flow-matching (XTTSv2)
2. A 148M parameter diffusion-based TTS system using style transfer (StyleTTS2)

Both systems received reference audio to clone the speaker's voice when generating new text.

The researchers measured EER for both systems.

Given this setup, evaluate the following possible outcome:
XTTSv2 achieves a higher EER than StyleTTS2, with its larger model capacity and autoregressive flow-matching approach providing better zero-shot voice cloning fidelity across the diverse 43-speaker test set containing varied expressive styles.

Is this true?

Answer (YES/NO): YES